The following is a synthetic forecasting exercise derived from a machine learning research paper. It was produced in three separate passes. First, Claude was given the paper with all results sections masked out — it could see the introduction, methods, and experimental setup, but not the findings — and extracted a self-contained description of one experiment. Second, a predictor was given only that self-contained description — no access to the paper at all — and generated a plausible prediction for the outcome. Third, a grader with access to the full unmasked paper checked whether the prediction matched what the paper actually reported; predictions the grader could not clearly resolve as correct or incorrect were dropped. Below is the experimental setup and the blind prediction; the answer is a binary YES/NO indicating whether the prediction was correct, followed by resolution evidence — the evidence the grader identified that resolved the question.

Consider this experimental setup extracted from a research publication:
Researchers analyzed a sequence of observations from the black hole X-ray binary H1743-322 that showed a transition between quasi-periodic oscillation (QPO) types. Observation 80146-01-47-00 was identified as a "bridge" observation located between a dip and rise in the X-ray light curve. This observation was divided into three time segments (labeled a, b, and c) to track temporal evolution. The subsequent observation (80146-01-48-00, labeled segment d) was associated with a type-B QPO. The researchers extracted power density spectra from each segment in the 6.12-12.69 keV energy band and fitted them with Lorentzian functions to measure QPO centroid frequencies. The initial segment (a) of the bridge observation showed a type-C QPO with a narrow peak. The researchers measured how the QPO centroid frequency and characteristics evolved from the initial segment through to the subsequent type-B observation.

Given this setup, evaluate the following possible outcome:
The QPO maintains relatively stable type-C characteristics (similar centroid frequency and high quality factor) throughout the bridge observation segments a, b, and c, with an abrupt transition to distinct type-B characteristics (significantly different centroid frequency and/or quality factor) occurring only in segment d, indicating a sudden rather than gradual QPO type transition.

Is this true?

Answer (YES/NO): NO